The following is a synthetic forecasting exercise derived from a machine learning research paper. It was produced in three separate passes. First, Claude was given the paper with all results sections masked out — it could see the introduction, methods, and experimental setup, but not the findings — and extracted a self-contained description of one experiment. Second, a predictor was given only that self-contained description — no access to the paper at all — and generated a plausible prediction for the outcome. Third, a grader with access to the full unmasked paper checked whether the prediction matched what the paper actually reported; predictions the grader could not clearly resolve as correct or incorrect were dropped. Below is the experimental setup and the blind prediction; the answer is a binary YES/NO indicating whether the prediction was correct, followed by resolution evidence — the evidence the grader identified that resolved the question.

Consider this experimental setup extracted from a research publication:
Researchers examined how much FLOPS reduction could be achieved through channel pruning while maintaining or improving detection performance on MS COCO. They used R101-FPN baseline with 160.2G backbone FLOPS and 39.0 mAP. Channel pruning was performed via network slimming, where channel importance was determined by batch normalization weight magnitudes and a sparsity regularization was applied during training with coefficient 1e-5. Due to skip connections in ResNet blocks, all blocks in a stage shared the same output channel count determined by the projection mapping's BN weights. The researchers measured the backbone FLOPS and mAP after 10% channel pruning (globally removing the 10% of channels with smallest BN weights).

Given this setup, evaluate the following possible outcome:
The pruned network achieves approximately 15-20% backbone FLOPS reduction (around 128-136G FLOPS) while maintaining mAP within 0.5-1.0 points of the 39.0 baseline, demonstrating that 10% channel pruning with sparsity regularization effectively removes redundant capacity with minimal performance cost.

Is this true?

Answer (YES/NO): NO